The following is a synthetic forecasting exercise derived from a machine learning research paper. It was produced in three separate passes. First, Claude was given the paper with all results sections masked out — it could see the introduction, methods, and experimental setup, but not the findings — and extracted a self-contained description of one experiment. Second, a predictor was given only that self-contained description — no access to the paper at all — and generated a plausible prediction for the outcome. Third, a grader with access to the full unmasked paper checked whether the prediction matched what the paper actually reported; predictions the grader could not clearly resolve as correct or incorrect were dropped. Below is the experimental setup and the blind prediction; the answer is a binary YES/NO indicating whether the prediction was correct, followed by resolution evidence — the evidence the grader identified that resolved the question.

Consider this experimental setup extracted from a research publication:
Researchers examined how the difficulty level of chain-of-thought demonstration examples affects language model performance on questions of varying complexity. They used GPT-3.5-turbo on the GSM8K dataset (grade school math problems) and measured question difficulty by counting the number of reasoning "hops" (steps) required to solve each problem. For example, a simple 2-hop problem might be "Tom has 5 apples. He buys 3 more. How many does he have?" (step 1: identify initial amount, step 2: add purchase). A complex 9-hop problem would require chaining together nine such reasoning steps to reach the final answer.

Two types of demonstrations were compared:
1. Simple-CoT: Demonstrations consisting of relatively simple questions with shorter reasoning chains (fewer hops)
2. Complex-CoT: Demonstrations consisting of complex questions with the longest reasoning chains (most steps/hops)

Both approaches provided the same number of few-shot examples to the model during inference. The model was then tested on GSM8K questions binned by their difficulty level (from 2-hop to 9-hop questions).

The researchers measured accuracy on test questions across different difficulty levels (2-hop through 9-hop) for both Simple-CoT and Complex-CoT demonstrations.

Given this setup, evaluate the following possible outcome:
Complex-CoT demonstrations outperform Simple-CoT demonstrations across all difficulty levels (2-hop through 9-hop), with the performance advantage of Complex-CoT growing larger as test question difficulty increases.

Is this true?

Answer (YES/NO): NO